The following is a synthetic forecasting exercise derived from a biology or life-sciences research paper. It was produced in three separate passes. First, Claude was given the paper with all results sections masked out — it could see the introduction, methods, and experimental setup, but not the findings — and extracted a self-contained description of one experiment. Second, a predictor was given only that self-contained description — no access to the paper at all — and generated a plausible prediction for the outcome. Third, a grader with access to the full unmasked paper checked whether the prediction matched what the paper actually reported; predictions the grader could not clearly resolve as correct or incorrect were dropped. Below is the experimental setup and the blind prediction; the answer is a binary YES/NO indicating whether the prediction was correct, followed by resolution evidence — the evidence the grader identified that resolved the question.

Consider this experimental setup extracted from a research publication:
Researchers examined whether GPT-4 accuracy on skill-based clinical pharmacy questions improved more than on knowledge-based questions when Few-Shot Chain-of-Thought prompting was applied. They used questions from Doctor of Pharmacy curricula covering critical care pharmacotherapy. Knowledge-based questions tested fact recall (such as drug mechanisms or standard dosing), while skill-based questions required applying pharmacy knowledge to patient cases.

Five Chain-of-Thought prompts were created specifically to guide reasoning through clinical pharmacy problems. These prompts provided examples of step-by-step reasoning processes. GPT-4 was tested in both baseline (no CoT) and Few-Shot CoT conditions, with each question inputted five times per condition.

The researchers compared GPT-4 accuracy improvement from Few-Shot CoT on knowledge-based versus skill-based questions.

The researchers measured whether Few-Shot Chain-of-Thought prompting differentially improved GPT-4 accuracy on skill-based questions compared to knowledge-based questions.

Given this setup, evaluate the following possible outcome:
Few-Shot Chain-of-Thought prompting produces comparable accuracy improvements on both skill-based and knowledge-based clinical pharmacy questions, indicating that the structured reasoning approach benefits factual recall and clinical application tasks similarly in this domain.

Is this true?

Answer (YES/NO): NO